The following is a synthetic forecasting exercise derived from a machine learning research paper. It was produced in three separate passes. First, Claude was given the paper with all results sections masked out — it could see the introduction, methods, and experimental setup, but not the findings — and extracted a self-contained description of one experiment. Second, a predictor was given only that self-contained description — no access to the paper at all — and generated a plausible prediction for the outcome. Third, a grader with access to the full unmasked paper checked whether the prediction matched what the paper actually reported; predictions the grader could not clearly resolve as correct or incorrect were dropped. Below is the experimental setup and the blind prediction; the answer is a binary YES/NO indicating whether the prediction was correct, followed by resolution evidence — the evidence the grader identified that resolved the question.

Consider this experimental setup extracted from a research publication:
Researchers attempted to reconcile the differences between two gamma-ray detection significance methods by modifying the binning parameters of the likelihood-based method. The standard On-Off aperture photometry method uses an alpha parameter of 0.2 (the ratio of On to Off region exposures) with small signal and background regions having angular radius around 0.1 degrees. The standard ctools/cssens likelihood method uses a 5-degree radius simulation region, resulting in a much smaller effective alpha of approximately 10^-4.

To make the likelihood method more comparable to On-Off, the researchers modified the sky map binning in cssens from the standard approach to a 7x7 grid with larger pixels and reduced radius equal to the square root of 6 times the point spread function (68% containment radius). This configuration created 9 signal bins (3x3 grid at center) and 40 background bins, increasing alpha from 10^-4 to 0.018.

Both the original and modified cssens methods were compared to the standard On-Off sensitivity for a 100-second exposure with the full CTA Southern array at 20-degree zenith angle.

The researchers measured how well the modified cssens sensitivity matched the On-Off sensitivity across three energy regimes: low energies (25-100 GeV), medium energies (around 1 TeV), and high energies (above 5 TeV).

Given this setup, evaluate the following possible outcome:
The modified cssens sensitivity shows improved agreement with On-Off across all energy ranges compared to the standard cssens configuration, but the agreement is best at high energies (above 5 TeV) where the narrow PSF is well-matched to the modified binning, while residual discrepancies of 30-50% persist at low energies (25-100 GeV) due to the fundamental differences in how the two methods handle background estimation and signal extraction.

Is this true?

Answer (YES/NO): NO